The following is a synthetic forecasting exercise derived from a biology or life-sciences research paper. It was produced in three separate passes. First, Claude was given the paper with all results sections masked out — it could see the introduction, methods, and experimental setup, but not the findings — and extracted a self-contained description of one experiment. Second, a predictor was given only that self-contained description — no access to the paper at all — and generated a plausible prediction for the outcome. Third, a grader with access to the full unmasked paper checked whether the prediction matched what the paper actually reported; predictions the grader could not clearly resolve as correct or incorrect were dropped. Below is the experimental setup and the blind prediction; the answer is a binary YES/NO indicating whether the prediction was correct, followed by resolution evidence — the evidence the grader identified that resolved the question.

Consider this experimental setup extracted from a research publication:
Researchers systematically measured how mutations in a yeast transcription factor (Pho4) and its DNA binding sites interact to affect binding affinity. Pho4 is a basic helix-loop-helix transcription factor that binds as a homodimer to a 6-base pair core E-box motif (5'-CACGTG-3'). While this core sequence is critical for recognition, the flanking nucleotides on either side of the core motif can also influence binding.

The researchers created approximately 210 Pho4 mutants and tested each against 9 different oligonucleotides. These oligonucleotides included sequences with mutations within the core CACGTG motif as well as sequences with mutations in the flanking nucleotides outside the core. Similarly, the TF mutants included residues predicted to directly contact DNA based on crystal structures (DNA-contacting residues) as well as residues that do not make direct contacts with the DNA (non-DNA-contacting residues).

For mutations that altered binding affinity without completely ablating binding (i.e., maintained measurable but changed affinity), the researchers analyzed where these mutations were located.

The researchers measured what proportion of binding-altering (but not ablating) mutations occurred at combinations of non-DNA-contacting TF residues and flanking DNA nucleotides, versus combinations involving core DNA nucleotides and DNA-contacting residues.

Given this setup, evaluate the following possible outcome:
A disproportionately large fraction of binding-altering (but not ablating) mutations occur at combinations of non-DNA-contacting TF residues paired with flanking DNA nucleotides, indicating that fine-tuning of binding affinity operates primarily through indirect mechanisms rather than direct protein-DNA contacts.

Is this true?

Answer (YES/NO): YES